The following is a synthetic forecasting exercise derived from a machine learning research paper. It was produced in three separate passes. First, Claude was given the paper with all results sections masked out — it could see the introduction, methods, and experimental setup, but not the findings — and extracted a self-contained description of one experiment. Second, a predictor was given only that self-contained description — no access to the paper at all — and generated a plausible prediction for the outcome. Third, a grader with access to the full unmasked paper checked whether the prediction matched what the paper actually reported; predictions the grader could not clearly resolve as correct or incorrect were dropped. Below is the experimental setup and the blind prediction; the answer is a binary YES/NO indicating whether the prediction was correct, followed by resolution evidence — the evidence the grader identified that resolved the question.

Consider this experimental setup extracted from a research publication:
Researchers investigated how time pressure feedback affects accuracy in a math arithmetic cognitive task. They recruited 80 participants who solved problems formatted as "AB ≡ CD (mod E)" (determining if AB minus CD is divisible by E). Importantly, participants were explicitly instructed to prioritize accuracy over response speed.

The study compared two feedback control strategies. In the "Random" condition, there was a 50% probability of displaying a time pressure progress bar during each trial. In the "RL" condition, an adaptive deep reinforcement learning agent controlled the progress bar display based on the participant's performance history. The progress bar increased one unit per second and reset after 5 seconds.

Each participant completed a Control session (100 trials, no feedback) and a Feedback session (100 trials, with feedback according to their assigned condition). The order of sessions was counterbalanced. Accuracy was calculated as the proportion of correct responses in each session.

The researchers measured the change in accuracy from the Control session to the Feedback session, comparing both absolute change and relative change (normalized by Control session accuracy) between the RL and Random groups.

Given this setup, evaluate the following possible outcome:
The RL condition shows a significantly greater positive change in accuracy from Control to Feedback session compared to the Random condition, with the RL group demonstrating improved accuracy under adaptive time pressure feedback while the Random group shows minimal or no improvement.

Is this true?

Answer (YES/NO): NO